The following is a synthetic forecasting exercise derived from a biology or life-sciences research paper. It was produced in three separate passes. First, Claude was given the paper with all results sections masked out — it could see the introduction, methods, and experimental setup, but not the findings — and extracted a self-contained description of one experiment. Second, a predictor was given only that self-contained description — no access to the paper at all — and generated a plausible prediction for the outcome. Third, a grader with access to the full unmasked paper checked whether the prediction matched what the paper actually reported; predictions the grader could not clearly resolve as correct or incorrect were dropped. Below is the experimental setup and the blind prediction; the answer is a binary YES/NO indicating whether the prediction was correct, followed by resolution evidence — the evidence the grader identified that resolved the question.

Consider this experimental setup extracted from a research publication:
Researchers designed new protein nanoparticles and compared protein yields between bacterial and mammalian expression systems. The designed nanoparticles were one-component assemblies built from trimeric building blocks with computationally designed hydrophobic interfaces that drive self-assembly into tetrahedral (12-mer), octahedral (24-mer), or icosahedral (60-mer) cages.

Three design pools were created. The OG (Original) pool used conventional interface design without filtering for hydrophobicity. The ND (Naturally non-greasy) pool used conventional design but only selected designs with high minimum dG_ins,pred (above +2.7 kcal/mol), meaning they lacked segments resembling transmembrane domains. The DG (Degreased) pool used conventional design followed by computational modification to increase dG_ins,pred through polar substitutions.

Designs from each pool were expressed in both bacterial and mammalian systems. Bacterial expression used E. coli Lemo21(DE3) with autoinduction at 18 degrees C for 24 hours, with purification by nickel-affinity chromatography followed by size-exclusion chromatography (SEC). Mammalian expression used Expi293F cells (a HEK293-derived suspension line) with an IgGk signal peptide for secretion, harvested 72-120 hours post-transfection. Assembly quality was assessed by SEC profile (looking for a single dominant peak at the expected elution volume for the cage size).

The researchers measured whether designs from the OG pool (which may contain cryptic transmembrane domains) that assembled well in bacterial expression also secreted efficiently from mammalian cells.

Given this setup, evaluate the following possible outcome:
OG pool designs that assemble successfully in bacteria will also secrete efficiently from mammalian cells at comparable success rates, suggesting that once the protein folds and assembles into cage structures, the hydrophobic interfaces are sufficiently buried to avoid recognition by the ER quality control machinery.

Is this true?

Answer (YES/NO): NO